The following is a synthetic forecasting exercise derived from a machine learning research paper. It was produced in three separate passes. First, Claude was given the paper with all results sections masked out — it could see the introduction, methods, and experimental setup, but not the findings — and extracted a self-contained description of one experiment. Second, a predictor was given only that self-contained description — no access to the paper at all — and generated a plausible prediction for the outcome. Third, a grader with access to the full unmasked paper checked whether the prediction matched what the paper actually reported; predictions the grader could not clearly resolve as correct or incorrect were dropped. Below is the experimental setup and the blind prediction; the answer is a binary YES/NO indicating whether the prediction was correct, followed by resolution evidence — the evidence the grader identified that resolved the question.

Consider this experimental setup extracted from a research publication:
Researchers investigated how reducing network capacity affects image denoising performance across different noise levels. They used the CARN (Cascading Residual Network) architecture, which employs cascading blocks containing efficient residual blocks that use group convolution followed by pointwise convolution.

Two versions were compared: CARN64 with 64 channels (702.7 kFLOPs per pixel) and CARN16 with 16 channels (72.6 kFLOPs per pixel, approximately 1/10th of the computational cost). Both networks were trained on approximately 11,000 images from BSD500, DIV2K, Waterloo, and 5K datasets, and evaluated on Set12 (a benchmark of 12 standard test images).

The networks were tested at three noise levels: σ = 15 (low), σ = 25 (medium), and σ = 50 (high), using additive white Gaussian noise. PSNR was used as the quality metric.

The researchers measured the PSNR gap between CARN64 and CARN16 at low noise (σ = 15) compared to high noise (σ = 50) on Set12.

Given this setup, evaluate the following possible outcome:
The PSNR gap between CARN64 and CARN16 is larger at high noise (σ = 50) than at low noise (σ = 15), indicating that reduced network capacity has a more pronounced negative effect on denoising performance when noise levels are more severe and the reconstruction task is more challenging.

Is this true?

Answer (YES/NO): YES